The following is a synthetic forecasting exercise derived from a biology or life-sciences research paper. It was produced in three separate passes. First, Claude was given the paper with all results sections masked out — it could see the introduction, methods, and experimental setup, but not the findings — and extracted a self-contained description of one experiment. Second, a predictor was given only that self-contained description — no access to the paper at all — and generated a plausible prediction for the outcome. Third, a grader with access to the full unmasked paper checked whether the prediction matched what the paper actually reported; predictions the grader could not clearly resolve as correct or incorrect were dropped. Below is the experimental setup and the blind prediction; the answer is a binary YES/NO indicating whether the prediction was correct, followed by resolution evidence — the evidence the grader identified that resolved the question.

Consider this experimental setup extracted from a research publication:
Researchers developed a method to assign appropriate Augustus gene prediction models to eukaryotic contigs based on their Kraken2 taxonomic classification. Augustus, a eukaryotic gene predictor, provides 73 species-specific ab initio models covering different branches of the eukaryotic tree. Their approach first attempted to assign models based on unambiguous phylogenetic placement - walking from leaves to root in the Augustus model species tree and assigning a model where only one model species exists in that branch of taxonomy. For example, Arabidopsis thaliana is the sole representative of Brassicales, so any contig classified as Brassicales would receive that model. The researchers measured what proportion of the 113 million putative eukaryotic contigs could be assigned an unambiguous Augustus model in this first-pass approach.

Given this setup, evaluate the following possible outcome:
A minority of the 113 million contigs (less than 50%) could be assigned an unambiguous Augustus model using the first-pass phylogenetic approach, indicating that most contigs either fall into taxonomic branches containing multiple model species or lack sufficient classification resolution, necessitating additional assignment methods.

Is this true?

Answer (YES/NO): YES